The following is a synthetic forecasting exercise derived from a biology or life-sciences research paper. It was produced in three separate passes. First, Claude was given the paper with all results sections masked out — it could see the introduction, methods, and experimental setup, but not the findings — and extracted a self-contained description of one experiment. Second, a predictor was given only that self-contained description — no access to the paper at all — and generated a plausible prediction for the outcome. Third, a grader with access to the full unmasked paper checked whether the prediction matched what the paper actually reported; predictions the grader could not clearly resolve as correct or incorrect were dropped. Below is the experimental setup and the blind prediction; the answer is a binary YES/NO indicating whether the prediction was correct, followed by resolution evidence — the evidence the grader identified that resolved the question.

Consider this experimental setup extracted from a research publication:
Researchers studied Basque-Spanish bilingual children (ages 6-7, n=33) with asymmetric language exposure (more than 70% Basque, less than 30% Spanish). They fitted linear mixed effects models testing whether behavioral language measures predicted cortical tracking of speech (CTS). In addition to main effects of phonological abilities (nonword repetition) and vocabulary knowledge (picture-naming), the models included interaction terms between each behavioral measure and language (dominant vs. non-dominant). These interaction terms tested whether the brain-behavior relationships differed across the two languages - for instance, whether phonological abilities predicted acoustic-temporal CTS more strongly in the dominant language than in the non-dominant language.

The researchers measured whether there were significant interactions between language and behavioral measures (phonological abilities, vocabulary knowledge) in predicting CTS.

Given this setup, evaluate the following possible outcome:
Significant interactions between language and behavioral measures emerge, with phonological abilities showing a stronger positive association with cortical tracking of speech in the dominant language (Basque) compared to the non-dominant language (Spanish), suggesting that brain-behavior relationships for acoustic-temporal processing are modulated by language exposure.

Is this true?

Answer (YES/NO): YES